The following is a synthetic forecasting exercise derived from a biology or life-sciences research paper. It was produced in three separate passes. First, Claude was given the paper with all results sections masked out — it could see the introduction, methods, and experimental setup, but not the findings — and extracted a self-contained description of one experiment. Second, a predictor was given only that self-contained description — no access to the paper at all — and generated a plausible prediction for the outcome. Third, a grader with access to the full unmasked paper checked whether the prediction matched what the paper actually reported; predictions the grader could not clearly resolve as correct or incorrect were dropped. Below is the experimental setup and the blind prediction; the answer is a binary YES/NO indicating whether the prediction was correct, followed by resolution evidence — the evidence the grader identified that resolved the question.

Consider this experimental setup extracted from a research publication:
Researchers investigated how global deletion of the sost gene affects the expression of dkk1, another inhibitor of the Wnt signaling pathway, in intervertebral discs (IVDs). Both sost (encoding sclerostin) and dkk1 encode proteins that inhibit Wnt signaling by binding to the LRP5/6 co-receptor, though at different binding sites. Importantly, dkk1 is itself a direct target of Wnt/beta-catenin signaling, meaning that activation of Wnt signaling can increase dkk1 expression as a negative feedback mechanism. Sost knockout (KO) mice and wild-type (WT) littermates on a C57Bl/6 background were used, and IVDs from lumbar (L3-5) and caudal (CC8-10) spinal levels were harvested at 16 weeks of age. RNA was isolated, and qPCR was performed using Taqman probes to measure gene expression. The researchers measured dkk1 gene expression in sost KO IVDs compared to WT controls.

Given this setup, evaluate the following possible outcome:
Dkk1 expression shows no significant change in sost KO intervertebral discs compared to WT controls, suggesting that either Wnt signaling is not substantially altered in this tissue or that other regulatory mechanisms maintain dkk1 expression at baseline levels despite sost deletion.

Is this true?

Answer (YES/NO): NO